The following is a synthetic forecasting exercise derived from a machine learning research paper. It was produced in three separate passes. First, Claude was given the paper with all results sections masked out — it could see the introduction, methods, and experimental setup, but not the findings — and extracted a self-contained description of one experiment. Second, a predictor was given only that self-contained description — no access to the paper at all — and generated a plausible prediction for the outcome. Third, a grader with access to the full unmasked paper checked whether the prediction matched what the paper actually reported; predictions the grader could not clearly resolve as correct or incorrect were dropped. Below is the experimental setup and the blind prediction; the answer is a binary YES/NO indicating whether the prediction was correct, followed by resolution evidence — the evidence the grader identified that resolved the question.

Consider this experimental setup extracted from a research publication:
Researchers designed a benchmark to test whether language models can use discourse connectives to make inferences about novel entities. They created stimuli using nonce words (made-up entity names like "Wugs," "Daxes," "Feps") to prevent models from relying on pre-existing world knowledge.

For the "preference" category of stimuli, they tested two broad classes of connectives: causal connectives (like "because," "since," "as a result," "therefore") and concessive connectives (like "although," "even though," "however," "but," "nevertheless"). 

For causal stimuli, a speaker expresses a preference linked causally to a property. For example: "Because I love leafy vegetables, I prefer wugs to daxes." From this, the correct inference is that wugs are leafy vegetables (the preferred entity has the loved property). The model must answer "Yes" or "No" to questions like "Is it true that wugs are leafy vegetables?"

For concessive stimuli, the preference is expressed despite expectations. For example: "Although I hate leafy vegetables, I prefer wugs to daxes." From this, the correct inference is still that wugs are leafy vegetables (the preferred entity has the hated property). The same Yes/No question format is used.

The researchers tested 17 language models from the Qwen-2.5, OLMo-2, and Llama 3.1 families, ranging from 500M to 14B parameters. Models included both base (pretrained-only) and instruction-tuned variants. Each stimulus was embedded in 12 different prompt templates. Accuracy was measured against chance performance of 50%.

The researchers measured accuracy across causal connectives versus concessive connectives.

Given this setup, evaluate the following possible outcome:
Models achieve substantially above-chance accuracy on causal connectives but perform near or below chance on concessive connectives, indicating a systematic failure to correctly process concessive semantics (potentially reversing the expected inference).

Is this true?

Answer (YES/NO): YES